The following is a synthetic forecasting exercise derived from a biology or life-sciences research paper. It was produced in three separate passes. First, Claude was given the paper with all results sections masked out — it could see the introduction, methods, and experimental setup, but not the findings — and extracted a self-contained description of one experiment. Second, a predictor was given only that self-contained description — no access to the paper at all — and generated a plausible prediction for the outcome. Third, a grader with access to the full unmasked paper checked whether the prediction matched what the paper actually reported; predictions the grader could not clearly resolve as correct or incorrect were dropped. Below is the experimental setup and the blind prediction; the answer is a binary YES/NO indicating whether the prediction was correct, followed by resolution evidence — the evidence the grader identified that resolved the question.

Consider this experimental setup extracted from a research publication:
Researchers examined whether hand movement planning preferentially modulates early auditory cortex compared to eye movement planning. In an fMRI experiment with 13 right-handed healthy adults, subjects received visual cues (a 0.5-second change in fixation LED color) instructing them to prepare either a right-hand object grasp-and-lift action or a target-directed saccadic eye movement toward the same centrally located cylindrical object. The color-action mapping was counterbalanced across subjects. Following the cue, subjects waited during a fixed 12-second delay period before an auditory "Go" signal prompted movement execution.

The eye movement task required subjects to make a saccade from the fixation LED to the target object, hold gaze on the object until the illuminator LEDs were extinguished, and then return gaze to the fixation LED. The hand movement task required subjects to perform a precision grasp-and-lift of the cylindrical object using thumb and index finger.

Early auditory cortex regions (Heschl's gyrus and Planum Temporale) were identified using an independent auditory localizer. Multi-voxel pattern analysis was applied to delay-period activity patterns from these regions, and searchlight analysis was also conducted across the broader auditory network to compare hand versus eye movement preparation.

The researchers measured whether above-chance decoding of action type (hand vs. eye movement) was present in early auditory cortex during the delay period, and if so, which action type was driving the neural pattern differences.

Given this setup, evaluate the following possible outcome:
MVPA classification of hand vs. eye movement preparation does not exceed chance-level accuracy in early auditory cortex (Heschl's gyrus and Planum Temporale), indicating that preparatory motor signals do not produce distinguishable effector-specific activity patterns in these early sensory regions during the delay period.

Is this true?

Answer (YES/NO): NO